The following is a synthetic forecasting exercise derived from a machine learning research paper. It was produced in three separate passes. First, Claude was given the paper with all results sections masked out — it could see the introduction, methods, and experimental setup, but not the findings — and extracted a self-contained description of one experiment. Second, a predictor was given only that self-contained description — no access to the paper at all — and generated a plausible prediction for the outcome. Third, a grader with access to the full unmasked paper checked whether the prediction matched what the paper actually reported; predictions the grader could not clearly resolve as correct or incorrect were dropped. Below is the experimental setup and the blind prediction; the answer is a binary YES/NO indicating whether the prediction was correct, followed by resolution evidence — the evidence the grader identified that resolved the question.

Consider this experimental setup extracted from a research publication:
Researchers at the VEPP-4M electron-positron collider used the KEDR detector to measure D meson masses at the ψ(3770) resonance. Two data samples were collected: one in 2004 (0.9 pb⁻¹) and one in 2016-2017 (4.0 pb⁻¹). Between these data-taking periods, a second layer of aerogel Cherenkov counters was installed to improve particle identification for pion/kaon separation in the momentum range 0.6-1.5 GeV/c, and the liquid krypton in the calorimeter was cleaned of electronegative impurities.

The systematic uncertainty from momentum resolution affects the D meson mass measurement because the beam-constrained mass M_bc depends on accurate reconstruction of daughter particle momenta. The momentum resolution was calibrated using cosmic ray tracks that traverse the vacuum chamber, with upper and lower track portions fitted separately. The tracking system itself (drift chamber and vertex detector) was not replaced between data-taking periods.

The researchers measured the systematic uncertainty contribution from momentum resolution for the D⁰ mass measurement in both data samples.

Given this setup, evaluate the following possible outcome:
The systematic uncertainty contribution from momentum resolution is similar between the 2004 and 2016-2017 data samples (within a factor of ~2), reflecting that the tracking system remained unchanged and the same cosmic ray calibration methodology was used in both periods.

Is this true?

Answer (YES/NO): NO